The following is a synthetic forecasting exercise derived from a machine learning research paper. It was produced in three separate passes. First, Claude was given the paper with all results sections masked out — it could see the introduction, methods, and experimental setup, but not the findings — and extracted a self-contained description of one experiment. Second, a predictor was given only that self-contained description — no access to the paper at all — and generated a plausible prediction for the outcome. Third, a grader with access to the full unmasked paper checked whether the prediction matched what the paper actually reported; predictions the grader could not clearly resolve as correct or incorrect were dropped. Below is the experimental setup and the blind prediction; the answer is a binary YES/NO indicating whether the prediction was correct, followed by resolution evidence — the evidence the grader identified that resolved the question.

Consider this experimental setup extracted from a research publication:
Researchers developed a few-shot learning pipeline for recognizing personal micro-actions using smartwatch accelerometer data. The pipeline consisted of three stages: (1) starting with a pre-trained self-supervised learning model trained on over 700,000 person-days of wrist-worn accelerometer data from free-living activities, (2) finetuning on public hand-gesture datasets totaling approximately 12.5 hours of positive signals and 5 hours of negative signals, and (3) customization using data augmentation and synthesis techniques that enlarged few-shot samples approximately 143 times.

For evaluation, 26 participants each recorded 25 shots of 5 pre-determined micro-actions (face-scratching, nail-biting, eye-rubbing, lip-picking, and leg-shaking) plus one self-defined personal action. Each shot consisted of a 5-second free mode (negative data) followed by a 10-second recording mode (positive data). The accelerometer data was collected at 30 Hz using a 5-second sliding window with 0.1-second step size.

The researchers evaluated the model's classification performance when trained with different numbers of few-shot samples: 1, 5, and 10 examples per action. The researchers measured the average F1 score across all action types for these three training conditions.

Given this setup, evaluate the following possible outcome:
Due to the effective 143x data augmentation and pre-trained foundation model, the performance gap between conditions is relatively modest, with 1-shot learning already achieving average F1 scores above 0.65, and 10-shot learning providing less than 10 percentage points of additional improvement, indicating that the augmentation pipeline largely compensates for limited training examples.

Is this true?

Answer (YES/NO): NO